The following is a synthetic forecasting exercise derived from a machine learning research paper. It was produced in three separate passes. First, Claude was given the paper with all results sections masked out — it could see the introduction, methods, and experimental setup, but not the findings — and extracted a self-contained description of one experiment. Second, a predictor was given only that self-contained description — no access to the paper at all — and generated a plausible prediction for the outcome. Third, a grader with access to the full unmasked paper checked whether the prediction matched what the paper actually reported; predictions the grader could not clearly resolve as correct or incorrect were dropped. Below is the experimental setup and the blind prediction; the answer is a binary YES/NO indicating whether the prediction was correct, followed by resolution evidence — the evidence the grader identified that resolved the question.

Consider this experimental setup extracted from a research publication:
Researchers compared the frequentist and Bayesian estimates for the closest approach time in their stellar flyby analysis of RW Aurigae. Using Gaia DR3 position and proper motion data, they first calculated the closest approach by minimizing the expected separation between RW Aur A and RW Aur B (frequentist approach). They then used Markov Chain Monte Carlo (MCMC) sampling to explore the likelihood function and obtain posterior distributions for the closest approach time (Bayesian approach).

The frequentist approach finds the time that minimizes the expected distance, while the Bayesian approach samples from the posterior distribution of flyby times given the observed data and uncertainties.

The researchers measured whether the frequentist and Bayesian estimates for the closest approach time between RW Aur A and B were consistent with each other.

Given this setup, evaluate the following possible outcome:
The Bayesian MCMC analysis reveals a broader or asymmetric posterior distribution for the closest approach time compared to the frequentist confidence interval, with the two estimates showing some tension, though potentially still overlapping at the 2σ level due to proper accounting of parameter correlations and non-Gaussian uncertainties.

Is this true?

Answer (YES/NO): YES